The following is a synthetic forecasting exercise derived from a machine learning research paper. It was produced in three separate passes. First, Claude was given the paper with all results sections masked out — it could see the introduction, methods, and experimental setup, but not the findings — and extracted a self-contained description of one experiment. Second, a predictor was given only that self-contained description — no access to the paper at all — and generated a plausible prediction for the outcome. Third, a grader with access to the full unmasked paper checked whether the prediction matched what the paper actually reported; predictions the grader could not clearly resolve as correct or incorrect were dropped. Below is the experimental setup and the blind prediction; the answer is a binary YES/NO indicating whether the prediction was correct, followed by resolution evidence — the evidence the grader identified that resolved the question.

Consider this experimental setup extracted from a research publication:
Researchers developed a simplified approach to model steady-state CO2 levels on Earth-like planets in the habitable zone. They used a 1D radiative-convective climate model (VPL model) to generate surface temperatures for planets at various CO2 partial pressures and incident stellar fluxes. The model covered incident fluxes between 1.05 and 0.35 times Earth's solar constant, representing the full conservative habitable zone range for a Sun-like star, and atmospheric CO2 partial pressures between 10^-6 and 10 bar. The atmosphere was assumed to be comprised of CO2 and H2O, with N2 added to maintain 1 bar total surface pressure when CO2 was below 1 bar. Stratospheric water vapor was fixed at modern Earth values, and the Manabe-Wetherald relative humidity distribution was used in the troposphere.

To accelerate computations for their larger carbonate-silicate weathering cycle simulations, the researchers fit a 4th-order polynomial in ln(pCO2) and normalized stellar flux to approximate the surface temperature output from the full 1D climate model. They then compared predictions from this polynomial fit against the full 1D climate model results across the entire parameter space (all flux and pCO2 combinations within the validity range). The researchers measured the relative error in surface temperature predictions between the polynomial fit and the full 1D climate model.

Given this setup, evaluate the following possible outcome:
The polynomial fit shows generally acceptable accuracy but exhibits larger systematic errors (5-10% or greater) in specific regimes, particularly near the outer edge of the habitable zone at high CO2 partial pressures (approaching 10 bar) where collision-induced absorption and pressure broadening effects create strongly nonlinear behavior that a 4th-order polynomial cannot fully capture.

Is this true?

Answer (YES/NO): NO